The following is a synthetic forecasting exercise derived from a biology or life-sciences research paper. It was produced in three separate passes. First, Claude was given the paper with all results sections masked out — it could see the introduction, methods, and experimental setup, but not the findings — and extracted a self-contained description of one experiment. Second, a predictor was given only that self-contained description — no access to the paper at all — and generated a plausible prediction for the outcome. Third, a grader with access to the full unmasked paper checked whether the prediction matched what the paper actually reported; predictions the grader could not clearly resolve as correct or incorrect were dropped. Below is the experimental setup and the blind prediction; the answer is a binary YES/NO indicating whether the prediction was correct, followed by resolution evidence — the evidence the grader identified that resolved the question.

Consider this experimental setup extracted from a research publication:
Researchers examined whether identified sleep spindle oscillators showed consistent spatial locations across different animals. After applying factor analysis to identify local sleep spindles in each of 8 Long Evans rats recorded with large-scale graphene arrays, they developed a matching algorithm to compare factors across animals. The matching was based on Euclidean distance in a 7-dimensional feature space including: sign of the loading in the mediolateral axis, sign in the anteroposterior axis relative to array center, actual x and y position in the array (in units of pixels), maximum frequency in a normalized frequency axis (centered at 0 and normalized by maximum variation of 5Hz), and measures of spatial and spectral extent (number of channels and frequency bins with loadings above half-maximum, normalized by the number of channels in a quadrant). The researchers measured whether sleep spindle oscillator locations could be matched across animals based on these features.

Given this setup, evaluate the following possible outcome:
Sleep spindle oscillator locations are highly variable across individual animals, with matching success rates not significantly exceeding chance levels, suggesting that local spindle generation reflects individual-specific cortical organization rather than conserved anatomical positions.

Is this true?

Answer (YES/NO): NO